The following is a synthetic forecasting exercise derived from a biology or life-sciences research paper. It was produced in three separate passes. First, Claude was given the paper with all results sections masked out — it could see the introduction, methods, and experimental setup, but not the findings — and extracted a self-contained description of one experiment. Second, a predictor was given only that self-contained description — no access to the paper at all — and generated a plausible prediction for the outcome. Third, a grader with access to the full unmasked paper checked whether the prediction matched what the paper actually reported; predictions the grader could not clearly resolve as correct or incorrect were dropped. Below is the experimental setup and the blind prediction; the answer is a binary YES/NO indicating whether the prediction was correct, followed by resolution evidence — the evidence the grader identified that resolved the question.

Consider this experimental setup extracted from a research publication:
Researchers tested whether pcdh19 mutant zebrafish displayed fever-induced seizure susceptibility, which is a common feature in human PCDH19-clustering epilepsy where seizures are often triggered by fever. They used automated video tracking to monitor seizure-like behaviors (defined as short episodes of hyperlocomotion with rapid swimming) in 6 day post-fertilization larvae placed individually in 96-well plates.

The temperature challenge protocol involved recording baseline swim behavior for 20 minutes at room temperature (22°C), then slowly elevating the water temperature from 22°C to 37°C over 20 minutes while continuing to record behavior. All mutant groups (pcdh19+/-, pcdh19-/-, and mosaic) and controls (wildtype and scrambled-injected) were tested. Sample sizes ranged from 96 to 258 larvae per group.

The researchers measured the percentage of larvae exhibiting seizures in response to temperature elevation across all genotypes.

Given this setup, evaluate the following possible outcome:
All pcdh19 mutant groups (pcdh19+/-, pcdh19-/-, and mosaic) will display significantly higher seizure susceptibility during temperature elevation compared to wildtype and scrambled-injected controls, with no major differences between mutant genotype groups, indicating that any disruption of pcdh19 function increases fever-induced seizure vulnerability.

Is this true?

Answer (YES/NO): NO